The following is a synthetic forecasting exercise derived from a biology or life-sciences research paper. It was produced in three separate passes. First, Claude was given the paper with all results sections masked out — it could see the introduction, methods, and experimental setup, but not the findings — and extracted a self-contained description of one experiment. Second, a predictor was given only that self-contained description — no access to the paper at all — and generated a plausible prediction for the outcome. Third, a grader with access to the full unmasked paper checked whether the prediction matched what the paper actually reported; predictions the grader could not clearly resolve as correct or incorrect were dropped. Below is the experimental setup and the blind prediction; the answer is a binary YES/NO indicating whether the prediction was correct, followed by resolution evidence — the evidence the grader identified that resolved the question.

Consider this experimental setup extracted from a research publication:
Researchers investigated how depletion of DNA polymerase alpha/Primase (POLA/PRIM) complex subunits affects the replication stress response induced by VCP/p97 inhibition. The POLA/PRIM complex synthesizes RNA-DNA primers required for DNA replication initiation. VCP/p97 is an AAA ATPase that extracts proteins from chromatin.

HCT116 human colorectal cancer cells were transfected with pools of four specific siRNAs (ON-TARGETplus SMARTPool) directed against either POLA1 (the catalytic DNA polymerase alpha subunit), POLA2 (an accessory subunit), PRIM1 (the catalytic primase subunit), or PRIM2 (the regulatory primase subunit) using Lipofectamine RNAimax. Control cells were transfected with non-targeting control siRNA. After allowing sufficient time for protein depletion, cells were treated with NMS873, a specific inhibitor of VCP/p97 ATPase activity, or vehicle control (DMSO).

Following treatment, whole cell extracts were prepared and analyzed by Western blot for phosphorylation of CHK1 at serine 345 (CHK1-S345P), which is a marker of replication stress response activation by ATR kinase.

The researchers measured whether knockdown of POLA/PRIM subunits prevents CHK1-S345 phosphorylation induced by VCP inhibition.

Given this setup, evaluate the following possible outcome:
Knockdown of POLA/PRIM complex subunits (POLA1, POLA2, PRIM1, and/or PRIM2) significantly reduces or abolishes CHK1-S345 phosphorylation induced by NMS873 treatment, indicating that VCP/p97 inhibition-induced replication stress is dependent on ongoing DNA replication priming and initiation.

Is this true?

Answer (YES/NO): YES